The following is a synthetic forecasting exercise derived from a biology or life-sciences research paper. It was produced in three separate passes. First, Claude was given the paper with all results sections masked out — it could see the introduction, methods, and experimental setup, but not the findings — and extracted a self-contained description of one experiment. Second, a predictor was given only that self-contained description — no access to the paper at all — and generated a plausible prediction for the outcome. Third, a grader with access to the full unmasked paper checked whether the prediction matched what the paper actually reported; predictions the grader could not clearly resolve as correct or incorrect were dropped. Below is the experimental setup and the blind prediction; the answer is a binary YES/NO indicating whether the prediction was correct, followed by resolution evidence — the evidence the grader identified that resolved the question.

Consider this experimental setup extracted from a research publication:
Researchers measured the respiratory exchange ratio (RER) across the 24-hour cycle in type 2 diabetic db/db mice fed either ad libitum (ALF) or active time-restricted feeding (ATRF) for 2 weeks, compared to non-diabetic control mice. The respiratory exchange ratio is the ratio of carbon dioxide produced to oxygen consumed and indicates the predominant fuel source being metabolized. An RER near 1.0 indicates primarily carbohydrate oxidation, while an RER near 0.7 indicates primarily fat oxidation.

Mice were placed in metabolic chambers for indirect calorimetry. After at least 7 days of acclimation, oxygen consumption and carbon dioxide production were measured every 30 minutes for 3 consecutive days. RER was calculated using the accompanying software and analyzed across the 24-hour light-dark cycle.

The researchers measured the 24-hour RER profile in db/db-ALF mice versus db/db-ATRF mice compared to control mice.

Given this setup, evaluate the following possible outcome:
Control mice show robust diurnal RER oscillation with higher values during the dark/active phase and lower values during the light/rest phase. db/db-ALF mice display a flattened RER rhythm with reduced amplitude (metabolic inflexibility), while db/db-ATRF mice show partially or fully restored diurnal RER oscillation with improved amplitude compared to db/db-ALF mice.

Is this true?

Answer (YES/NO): YES